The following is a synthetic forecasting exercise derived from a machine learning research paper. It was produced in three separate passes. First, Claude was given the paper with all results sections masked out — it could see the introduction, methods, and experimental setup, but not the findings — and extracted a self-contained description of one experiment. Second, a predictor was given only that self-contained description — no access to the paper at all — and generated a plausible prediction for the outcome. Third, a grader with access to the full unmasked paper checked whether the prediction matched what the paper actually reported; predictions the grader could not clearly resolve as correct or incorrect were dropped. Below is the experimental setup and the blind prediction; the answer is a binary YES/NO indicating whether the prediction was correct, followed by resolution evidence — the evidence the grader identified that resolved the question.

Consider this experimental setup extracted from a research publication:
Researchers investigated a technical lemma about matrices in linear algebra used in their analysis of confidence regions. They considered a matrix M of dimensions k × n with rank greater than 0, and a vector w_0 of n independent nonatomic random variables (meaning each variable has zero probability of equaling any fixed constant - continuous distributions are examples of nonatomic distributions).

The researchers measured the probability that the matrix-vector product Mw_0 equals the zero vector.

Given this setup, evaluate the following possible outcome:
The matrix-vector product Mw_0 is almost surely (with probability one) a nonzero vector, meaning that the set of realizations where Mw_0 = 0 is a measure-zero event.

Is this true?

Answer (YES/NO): YES